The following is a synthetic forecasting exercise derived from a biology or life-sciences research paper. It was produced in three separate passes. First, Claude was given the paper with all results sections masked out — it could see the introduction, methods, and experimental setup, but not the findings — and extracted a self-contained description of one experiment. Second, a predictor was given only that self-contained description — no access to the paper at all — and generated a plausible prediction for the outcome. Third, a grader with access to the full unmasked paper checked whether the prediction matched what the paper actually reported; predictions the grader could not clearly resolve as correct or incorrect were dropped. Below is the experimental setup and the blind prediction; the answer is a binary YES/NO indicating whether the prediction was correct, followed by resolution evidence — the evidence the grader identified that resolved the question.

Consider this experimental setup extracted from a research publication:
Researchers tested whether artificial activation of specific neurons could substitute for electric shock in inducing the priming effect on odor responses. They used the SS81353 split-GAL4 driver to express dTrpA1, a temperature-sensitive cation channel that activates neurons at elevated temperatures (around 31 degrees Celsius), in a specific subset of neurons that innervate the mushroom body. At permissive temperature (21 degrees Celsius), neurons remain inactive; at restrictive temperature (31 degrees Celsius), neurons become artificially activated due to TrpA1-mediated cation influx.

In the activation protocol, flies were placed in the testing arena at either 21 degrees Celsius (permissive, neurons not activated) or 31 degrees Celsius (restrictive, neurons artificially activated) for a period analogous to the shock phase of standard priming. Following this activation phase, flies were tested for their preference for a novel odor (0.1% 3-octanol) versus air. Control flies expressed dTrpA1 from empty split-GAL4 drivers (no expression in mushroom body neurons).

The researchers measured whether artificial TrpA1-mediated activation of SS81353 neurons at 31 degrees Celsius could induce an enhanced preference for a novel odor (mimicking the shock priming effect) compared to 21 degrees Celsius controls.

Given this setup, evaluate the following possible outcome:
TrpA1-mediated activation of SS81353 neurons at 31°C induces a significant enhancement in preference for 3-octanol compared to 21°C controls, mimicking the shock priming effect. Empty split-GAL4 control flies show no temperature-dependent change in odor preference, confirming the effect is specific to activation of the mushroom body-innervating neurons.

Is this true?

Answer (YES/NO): NO